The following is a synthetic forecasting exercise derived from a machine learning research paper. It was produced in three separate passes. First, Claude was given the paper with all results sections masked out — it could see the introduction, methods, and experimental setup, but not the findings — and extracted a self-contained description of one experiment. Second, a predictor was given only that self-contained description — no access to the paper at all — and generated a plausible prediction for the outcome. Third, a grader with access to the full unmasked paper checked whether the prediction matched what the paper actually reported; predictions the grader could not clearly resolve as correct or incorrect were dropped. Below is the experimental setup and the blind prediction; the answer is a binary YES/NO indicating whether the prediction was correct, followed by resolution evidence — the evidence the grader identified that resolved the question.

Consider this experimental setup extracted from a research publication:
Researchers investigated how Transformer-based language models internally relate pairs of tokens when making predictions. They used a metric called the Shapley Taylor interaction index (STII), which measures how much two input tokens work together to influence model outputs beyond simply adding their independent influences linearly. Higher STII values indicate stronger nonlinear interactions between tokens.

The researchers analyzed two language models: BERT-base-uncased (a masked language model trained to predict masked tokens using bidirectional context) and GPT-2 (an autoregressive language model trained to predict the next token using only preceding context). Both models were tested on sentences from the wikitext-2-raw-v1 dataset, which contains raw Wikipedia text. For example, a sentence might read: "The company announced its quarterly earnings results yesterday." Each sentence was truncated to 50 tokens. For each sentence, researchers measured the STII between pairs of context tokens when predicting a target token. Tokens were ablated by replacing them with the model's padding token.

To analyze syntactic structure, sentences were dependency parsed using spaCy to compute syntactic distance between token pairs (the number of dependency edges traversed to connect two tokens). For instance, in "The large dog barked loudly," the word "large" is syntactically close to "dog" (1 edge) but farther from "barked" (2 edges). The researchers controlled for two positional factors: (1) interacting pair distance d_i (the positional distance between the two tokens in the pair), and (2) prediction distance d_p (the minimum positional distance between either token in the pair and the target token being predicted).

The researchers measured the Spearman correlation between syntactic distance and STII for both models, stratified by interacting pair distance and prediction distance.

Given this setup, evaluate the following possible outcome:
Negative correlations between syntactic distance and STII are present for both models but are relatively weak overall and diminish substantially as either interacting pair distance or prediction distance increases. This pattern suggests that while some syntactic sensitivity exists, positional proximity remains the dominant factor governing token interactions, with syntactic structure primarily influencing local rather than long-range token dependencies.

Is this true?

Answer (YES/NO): NO